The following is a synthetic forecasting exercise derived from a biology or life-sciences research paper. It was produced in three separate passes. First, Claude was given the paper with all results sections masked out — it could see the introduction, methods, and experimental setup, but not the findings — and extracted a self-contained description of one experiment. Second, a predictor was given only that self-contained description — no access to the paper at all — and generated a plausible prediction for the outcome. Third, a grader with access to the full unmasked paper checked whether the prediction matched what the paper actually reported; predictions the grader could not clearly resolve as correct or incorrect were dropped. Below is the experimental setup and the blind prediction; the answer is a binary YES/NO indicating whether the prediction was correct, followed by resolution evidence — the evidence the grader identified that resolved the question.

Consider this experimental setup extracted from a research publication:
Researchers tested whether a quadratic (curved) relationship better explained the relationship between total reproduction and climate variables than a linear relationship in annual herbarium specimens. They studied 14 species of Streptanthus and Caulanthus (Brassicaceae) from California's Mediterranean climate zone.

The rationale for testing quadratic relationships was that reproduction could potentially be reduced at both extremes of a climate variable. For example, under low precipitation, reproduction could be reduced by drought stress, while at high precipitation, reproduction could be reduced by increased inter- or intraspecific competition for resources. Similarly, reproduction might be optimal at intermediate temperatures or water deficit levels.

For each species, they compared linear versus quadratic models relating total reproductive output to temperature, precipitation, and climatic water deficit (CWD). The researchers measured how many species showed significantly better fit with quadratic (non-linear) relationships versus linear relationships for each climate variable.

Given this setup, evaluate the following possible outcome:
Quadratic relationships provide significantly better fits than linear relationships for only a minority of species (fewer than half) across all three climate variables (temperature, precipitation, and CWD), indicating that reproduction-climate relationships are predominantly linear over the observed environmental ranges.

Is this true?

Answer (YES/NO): YES